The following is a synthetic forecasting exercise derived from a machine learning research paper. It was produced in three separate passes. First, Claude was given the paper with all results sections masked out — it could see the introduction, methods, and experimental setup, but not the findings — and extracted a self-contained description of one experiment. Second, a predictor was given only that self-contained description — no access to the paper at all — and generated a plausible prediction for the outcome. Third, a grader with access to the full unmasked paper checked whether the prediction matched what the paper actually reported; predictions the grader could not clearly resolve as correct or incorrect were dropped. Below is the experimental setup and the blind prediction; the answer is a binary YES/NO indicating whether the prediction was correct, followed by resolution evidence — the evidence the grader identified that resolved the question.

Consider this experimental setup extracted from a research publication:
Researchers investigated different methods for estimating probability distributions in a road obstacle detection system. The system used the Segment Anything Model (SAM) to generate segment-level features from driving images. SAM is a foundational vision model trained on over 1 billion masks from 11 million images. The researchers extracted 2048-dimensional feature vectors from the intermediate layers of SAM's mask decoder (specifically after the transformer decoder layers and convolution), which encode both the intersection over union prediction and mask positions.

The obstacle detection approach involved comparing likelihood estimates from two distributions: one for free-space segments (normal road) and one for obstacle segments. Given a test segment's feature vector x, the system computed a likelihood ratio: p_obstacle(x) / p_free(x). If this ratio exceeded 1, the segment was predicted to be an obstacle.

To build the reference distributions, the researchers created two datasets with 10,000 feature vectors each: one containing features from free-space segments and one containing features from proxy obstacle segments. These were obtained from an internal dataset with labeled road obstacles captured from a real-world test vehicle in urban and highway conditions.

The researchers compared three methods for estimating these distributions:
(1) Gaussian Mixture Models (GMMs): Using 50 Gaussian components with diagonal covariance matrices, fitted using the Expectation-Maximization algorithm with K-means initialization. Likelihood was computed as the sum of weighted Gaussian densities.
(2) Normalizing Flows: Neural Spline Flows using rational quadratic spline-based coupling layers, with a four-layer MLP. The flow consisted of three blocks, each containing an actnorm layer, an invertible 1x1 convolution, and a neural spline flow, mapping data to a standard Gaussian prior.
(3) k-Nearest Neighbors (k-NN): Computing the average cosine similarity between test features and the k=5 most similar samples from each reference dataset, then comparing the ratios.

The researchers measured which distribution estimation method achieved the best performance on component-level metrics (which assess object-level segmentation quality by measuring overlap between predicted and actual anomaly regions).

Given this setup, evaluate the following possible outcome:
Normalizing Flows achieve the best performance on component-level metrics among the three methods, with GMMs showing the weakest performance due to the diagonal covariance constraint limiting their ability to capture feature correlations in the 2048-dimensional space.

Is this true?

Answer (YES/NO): NO